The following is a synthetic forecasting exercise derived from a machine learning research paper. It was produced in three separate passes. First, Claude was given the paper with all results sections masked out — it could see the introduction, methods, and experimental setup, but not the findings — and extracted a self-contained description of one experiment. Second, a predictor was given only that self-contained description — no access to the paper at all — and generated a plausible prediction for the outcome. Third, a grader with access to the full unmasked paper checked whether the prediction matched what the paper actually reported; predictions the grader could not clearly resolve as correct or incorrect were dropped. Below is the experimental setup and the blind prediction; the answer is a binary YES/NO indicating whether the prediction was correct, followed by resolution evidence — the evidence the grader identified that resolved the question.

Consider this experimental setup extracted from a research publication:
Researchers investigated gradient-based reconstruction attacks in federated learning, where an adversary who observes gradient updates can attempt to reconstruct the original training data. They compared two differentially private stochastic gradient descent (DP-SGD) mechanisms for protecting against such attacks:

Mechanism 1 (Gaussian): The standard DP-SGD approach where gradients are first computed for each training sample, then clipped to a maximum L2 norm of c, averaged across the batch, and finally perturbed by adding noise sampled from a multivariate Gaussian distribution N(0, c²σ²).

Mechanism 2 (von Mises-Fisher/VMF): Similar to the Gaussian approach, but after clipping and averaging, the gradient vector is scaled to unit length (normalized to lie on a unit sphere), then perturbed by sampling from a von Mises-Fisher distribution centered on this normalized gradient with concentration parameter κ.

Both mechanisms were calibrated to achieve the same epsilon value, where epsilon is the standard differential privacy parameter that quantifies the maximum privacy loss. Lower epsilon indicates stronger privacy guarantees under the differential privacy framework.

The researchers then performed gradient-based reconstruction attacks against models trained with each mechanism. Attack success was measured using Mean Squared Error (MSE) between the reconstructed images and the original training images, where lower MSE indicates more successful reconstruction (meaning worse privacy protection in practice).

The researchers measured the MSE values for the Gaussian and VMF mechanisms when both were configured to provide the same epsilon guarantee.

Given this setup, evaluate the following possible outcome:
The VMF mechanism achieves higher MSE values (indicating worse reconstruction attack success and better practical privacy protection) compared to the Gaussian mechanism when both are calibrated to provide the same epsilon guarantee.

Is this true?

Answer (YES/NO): YES